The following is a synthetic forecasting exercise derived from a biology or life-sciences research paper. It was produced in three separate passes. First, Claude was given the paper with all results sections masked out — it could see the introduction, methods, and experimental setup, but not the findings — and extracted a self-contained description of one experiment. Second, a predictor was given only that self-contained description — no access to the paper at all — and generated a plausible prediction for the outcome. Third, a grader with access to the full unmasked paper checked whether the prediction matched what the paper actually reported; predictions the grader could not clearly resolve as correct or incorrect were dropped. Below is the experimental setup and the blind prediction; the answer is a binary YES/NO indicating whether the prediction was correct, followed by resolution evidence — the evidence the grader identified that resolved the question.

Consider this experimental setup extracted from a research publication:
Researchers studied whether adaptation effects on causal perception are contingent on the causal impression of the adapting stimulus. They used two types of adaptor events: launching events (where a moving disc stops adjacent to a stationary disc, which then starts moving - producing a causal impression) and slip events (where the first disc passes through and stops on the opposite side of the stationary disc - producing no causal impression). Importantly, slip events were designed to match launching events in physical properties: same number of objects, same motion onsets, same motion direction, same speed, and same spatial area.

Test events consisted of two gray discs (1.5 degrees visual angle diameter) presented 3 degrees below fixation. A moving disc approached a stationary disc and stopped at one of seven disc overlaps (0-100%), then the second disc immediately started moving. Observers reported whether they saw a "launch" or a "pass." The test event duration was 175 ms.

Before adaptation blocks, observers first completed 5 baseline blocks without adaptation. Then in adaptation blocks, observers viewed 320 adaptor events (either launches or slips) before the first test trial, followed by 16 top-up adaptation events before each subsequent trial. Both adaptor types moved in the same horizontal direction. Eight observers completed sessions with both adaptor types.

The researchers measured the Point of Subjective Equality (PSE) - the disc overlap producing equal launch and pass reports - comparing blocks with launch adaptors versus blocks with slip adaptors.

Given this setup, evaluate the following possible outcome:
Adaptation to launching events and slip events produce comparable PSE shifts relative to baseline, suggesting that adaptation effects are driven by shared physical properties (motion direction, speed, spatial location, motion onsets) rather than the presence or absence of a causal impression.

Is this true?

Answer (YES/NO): NO